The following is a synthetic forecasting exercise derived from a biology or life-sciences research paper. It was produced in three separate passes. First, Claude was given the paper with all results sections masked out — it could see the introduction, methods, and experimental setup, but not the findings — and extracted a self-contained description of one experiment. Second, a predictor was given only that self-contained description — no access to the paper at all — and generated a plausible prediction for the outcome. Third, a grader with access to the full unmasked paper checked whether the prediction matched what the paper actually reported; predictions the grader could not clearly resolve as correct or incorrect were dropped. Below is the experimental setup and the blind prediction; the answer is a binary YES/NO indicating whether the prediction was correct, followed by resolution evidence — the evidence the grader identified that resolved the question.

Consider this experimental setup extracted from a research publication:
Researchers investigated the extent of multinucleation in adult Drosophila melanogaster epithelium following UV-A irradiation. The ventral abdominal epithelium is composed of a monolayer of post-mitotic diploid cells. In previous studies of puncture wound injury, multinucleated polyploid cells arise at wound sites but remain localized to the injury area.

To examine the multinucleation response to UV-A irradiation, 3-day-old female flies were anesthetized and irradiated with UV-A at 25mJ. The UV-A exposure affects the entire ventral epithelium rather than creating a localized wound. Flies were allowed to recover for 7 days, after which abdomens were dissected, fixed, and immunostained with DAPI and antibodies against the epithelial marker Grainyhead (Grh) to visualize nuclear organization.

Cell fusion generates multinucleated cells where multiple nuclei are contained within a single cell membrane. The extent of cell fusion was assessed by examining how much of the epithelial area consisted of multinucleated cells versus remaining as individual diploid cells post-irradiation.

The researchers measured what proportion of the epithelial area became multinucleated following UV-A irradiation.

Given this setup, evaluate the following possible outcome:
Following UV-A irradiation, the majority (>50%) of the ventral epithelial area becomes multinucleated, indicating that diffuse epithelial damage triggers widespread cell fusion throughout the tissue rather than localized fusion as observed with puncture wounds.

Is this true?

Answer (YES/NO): YES